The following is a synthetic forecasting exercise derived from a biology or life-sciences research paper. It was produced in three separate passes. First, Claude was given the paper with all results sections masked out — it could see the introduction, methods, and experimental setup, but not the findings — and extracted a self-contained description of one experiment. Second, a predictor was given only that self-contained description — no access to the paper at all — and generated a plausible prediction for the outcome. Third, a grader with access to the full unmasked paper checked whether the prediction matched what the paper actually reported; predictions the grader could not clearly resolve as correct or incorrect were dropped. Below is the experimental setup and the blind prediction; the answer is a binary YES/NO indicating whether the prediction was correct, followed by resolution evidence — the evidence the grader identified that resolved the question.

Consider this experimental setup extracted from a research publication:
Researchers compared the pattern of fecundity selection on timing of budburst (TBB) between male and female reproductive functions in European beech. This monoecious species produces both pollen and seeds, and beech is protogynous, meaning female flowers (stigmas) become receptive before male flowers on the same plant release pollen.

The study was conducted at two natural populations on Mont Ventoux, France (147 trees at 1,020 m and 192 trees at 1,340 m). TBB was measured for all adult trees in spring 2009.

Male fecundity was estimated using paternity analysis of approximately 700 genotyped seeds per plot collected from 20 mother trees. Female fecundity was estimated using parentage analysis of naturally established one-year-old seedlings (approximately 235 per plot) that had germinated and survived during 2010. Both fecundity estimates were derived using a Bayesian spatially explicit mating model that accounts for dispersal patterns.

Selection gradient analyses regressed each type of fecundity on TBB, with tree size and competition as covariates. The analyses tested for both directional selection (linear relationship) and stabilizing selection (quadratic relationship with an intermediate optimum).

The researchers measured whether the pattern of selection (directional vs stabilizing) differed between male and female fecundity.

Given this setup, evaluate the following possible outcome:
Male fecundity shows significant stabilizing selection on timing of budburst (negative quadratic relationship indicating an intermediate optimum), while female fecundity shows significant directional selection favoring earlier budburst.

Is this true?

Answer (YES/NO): NO